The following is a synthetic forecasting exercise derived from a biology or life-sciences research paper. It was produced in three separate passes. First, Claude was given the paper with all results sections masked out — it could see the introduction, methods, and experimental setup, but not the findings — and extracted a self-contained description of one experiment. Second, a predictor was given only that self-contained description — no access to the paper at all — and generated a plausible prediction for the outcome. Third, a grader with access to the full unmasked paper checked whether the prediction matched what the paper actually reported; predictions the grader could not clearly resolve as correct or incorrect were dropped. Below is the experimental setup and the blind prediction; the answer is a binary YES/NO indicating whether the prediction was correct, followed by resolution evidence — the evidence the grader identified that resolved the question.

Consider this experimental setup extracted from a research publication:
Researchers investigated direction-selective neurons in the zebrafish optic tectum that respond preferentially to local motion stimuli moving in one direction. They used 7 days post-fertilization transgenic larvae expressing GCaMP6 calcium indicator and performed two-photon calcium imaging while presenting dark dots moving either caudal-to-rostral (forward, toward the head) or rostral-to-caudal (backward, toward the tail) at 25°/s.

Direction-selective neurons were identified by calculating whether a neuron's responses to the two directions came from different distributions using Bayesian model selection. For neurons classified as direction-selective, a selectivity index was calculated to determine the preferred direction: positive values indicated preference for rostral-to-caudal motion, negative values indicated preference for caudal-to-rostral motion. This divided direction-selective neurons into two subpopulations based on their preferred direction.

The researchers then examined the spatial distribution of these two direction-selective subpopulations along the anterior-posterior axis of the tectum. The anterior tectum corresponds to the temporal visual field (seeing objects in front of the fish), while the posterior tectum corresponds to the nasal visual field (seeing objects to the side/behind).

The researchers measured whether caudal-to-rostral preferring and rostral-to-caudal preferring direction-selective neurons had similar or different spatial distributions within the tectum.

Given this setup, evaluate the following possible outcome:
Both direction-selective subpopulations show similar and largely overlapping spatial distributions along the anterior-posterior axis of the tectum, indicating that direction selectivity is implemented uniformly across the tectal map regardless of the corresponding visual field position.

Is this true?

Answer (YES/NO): NO